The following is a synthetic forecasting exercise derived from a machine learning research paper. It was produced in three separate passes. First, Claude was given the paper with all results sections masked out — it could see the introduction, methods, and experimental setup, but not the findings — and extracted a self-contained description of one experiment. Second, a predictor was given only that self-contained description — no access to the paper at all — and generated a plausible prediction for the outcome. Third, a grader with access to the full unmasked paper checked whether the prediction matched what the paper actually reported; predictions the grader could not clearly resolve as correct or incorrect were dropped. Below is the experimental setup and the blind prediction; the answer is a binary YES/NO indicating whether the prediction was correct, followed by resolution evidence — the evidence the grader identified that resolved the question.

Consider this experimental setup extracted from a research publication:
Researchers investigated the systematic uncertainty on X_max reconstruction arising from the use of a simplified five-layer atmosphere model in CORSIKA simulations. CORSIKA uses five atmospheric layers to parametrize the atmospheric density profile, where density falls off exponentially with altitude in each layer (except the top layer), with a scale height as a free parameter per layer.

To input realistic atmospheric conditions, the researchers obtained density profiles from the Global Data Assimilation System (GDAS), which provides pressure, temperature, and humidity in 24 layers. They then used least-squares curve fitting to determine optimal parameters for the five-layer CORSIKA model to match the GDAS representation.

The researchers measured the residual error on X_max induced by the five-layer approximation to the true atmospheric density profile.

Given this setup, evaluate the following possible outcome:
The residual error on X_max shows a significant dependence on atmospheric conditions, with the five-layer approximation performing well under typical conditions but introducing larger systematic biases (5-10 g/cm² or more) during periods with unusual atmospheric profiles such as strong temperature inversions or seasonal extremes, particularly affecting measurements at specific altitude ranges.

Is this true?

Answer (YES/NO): NO